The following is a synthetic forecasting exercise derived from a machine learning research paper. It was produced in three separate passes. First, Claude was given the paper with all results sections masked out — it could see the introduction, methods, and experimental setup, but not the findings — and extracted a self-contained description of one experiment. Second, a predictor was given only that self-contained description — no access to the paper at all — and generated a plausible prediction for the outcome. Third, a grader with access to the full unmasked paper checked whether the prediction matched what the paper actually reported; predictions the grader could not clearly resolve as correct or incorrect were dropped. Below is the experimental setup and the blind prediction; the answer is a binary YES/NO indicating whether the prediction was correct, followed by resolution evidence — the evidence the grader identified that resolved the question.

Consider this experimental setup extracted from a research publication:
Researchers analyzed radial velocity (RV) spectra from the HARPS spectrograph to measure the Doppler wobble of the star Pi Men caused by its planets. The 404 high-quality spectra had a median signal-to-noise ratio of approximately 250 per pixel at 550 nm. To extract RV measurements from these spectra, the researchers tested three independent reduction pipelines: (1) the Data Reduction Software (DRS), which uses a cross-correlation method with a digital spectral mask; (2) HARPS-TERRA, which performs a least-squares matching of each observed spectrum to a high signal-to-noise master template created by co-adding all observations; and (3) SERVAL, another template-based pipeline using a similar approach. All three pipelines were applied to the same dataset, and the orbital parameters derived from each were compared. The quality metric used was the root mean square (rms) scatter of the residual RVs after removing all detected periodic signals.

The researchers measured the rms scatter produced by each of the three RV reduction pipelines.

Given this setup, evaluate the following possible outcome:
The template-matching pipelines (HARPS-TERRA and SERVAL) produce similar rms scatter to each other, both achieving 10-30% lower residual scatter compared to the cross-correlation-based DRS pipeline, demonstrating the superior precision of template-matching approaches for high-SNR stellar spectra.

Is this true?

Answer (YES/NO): NO